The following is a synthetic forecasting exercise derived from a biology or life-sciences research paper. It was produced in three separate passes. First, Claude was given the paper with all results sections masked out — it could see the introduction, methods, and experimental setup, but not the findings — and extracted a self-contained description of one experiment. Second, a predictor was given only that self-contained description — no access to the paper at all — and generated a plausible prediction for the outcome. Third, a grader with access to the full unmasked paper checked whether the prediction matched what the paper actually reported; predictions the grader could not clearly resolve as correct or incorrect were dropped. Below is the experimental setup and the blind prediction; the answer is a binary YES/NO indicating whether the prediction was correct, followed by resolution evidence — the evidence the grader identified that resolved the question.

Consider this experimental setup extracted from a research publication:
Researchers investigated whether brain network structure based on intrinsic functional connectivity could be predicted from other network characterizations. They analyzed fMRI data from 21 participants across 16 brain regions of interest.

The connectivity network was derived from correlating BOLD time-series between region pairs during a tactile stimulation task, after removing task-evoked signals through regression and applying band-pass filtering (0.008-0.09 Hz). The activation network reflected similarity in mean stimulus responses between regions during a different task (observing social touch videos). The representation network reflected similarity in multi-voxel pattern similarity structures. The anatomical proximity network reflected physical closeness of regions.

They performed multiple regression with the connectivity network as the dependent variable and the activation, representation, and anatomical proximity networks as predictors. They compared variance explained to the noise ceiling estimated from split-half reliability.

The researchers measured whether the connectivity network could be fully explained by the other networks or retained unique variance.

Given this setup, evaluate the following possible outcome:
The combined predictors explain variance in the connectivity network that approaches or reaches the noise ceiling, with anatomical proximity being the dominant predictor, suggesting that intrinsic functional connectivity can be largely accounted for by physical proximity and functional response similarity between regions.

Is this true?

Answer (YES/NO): NO